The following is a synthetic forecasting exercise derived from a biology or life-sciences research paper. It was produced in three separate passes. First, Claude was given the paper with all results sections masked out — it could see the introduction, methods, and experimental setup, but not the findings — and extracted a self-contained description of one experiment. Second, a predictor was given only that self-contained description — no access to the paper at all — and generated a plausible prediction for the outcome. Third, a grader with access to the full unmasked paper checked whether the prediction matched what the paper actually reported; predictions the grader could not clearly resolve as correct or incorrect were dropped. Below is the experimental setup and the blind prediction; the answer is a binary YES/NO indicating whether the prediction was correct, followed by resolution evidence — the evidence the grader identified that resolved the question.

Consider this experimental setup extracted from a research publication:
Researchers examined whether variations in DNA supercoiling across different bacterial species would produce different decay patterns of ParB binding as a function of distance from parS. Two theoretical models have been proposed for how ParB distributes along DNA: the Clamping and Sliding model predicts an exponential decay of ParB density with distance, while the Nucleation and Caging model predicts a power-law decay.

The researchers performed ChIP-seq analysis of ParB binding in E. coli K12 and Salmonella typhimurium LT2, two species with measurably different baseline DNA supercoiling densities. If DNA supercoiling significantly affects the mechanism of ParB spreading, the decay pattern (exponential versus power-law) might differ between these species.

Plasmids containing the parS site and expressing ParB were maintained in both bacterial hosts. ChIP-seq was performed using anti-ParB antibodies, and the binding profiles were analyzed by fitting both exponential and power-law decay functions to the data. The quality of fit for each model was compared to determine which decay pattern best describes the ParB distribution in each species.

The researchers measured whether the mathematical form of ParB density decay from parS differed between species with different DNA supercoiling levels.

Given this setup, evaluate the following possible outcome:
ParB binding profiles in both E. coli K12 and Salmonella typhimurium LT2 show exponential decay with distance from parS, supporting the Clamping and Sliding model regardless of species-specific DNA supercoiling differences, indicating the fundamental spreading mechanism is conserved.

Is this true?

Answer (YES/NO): NO